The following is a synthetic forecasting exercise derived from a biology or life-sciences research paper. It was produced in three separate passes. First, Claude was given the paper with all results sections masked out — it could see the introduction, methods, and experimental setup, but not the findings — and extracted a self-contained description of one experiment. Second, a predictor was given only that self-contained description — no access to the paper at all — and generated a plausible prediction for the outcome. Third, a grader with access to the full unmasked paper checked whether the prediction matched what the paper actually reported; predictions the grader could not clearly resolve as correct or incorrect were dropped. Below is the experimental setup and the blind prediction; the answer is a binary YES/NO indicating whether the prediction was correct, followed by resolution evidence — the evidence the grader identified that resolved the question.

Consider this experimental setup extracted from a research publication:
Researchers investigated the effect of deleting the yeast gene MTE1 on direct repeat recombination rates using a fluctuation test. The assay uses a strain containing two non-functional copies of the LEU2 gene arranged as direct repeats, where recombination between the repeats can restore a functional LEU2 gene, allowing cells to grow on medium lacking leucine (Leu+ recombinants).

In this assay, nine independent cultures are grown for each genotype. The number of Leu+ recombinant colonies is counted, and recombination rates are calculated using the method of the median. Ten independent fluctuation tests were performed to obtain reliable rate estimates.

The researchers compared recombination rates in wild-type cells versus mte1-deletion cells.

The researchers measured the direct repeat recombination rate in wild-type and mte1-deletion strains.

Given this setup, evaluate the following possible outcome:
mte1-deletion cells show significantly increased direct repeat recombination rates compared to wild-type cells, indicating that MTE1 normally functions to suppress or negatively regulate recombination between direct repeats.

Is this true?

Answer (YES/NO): NO